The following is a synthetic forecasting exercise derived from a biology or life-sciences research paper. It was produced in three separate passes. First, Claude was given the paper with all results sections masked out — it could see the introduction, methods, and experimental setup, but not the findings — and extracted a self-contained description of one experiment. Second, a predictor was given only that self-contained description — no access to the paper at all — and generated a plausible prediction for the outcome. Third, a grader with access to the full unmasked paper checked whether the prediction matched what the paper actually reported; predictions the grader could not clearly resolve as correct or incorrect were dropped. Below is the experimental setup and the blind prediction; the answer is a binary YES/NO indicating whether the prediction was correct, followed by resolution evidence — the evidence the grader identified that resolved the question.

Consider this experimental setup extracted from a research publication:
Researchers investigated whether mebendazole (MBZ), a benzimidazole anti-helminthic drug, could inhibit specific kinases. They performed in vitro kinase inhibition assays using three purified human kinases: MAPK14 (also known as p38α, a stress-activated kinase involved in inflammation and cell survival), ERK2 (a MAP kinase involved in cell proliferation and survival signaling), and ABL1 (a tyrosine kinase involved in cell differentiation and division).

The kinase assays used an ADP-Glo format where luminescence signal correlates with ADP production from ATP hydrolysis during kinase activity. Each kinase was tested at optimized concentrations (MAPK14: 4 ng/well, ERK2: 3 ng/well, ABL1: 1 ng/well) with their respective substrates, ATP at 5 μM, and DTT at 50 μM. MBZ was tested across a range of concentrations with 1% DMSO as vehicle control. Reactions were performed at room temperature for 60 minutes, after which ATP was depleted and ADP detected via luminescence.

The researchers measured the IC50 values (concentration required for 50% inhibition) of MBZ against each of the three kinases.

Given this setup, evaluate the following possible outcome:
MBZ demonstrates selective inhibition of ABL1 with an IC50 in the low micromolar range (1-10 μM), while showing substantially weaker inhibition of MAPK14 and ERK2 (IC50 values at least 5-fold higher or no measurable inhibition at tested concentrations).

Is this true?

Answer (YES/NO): NO